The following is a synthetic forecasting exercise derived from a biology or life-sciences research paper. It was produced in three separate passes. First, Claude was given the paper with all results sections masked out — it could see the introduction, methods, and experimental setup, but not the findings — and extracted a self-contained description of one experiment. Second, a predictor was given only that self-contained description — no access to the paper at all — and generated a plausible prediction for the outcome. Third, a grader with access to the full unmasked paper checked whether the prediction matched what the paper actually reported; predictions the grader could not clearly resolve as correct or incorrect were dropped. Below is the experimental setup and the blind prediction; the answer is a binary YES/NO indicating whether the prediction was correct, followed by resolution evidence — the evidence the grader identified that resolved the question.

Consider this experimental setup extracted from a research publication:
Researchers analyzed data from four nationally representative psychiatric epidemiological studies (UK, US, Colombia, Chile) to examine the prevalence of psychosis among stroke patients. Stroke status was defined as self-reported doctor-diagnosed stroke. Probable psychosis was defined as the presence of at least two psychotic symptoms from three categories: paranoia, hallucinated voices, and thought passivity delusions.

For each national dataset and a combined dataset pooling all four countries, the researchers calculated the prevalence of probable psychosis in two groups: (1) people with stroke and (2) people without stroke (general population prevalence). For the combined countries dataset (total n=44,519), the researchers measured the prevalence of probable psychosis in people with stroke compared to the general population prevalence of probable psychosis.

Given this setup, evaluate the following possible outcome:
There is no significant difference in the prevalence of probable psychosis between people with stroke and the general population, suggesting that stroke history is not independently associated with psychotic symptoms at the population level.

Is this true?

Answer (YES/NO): NO